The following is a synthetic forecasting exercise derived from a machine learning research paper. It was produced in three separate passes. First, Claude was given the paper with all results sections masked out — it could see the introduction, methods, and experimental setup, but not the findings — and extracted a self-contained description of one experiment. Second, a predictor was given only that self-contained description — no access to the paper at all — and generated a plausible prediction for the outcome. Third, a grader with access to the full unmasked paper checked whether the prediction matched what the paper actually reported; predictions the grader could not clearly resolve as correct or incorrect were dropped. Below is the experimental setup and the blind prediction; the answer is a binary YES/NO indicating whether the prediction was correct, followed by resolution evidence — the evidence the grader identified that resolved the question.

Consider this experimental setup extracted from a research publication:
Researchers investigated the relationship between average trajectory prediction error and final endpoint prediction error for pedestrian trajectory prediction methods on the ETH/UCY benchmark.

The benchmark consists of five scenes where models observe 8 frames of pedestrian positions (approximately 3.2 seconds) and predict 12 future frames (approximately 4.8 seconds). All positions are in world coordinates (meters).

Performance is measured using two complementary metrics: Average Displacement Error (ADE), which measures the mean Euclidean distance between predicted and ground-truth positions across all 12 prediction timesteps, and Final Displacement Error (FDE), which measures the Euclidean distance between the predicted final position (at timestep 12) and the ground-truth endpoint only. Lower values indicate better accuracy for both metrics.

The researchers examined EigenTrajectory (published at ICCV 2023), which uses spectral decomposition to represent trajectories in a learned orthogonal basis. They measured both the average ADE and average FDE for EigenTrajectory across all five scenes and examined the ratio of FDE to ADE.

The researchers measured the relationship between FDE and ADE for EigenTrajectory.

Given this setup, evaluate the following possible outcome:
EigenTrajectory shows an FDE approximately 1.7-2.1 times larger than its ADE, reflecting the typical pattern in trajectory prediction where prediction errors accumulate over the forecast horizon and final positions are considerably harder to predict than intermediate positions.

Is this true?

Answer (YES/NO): NO